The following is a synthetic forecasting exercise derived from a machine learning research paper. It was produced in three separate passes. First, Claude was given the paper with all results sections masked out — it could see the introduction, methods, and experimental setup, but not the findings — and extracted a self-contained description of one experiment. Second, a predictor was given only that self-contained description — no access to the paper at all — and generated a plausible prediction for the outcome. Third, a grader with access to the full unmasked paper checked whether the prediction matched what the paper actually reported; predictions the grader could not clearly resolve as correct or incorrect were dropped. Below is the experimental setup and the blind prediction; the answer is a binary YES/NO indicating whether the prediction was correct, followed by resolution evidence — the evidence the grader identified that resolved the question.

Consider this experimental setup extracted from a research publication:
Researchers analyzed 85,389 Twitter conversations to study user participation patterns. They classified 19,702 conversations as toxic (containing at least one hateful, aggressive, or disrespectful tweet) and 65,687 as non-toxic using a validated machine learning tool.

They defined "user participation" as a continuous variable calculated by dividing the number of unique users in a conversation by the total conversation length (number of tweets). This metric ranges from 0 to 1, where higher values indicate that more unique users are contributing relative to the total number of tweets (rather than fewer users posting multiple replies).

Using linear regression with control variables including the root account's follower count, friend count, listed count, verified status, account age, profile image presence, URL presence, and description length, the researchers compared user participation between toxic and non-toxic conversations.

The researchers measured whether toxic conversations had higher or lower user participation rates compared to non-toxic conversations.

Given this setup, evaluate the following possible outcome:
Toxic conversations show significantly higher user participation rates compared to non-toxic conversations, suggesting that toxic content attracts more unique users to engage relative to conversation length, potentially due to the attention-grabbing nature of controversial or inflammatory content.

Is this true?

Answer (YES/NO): NO